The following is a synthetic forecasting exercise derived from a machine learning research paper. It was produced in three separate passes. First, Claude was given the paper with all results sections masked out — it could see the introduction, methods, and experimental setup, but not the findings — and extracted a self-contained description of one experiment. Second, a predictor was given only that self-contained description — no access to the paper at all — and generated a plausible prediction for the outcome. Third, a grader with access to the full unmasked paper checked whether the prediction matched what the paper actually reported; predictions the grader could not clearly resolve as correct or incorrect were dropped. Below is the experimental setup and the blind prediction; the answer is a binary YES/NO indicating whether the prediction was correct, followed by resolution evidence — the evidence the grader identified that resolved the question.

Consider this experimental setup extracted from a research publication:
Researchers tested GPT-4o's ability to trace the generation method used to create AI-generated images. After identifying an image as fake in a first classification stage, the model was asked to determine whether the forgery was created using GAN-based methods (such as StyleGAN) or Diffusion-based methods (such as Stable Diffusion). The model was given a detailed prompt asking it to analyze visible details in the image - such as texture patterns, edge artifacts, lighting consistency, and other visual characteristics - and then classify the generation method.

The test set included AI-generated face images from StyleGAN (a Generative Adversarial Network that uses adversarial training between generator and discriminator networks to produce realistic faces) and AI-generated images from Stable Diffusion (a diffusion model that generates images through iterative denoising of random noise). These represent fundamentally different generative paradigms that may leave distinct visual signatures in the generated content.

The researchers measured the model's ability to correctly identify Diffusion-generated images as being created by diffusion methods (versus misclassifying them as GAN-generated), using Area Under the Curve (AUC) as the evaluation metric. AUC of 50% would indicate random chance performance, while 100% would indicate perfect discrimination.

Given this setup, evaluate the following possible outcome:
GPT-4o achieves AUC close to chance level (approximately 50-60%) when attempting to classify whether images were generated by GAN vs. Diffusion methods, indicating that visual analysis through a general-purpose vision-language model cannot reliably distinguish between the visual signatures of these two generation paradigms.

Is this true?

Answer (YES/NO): NO